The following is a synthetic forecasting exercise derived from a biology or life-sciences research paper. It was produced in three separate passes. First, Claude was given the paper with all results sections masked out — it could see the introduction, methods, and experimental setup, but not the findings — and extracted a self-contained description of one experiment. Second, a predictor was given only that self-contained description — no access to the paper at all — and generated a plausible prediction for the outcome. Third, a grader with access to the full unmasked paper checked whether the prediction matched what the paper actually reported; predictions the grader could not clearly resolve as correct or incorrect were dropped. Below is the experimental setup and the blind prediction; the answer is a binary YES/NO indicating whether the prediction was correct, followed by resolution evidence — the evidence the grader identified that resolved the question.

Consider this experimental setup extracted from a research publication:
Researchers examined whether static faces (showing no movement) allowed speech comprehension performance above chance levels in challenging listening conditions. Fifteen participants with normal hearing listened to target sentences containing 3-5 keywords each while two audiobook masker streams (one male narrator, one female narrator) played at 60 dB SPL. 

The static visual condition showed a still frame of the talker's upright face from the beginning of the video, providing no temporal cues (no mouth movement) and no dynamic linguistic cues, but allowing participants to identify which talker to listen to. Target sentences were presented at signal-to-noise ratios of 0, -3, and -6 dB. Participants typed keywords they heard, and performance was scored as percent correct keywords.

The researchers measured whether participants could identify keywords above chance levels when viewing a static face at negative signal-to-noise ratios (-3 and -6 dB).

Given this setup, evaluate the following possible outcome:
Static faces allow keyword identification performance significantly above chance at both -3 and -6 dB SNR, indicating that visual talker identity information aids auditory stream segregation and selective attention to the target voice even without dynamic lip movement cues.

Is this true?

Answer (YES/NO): NO